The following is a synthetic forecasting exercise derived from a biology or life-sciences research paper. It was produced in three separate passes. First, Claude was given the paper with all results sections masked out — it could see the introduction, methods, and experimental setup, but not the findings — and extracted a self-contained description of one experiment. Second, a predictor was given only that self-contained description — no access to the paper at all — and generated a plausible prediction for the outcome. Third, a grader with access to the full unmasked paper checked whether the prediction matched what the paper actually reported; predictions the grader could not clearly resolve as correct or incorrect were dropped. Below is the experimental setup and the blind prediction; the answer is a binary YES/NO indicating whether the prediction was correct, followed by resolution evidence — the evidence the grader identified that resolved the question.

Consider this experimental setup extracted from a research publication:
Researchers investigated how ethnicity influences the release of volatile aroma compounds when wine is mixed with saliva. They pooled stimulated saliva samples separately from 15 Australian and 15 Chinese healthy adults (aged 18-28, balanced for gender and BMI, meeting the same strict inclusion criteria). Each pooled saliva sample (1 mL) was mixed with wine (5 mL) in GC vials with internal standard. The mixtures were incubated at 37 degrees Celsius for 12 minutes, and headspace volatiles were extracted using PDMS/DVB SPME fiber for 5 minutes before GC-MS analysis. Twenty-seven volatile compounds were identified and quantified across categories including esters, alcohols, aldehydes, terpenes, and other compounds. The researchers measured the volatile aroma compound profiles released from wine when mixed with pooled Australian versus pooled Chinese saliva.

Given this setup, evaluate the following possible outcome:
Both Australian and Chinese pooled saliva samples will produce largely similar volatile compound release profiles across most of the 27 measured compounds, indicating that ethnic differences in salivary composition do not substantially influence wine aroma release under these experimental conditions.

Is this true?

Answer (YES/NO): NO